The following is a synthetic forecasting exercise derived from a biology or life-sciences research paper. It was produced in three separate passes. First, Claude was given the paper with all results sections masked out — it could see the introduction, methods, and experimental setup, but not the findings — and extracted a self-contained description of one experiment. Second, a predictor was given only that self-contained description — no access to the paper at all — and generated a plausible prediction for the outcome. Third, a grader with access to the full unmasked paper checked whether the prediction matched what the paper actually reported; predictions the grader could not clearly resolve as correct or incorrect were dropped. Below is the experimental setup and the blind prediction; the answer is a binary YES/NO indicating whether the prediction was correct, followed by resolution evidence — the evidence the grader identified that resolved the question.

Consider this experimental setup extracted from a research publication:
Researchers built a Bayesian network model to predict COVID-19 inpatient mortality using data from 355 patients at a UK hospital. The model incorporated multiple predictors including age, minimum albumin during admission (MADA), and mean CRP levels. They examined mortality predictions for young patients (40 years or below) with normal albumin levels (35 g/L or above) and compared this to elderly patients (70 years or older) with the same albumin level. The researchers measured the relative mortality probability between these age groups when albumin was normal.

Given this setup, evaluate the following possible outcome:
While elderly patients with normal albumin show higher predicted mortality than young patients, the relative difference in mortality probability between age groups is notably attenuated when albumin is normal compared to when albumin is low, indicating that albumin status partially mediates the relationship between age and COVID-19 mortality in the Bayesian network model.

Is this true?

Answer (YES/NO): NO